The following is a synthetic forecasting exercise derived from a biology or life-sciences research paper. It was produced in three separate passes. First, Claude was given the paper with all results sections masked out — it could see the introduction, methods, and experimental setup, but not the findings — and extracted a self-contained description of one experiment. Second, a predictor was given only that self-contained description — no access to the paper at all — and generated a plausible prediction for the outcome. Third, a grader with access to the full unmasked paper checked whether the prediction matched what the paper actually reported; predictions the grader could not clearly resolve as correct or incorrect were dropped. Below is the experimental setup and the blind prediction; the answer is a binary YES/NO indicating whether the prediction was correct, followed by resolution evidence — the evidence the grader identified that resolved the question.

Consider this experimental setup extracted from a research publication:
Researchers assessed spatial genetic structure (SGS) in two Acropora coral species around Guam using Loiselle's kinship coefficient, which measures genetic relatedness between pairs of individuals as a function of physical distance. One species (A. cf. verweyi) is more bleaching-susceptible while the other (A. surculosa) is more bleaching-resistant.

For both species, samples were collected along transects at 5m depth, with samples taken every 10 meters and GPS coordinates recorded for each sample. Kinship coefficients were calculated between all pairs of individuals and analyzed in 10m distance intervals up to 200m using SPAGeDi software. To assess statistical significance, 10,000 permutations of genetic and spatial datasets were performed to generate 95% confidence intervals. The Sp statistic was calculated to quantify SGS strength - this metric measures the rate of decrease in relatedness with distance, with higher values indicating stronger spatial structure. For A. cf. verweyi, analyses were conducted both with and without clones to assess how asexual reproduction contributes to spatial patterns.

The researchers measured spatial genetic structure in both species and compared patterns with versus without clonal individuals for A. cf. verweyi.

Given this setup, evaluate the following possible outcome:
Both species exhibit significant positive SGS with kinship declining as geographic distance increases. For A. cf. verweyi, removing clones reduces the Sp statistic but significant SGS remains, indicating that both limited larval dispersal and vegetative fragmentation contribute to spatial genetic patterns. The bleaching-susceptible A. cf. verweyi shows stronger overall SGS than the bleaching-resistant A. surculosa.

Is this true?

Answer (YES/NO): NO